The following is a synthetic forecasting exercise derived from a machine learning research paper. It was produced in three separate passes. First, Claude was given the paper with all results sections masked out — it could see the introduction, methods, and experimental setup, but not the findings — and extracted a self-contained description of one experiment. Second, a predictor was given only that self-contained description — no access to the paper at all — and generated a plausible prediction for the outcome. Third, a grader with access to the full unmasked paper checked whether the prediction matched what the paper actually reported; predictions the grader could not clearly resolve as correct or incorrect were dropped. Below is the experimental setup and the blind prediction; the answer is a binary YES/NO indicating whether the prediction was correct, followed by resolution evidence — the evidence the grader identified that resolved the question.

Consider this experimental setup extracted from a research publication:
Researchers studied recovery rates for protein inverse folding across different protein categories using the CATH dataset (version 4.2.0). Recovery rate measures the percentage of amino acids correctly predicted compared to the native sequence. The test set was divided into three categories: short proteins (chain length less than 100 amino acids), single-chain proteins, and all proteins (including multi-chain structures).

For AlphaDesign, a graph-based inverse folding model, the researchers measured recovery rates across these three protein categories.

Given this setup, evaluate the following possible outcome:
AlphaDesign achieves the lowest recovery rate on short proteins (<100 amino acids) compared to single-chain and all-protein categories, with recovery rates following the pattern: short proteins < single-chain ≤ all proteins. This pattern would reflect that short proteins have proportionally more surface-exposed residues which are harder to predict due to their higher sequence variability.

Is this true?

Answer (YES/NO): NO